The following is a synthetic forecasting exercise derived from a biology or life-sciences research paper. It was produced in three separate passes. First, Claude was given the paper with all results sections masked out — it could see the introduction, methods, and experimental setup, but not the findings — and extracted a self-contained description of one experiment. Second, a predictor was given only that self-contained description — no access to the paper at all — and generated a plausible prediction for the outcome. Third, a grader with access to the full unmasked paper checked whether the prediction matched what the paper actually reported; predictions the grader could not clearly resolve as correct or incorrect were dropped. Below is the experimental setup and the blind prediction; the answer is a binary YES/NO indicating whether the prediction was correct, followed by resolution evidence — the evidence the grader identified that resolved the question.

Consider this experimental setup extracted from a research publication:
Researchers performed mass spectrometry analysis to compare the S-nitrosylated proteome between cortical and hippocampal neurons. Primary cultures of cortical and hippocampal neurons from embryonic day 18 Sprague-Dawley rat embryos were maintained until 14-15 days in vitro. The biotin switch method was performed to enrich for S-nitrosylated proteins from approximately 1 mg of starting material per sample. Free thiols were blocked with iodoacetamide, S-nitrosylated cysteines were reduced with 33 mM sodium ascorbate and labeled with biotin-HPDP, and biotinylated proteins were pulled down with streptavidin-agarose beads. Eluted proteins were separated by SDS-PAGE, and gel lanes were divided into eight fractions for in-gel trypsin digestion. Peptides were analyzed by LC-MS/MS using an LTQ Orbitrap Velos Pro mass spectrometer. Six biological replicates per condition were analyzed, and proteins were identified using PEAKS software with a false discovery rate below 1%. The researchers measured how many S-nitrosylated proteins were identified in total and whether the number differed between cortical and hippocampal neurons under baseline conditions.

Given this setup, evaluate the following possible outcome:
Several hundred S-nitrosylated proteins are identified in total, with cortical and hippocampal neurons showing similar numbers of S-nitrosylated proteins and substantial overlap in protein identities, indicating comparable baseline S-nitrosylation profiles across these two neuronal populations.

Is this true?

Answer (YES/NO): NO